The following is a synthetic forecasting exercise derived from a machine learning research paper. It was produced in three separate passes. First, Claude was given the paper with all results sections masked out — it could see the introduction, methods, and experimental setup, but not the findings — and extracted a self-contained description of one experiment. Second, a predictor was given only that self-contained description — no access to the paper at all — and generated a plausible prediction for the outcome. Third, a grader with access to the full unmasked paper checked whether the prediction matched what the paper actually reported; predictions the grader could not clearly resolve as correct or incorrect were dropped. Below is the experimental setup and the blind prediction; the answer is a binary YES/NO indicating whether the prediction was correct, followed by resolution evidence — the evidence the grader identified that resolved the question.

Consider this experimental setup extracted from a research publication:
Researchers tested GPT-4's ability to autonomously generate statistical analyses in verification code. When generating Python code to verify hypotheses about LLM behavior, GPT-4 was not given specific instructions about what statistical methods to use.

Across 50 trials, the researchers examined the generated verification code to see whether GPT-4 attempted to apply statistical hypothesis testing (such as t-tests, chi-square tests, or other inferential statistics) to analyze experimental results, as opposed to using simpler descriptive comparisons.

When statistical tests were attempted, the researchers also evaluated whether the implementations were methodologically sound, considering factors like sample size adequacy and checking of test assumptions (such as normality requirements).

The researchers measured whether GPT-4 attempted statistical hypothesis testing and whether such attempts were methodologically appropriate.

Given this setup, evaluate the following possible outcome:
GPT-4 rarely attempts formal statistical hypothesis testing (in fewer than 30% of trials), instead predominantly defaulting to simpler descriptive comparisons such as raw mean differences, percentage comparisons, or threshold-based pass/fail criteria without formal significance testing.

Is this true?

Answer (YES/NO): NO